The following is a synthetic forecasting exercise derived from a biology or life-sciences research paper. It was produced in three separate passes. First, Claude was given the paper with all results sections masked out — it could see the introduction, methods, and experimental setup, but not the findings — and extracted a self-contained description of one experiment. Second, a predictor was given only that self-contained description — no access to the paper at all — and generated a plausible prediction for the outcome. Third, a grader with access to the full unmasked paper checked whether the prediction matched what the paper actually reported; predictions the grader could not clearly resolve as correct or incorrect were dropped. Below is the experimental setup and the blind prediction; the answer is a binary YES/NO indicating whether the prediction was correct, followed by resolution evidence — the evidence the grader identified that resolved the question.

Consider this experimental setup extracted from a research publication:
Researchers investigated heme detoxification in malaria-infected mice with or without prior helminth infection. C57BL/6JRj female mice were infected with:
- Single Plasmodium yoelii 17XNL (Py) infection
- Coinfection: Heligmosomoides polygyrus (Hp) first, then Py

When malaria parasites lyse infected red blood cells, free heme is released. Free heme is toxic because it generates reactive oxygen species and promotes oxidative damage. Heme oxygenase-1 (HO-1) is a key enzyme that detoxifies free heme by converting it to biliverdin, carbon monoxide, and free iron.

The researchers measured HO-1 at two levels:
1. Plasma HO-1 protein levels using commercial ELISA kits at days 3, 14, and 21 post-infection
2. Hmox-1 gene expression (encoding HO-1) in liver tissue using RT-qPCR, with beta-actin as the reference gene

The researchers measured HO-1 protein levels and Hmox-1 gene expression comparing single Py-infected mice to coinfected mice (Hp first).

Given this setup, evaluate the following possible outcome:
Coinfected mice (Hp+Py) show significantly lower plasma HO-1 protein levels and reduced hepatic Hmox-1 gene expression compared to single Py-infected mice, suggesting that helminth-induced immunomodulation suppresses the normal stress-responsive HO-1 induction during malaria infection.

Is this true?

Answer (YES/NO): NO